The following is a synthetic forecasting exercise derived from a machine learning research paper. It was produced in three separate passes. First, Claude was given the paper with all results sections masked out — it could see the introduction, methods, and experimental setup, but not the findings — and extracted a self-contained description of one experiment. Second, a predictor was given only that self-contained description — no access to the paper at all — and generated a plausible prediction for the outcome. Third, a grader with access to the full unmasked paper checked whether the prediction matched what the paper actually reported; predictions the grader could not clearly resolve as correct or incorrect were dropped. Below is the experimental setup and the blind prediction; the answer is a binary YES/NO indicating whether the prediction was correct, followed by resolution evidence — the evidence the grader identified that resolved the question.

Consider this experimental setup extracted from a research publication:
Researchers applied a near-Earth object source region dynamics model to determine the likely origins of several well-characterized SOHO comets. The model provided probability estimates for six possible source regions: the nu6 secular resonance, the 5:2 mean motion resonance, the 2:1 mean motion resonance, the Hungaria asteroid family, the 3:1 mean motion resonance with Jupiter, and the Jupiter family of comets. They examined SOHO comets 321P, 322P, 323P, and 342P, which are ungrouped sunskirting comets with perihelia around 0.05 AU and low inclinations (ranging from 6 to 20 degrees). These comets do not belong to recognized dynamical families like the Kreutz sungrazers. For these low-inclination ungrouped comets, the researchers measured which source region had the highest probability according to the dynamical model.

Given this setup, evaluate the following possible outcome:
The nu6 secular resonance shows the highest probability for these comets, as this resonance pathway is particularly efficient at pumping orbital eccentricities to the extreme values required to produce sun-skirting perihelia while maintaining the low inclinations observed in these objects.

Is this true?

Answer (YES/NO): NO